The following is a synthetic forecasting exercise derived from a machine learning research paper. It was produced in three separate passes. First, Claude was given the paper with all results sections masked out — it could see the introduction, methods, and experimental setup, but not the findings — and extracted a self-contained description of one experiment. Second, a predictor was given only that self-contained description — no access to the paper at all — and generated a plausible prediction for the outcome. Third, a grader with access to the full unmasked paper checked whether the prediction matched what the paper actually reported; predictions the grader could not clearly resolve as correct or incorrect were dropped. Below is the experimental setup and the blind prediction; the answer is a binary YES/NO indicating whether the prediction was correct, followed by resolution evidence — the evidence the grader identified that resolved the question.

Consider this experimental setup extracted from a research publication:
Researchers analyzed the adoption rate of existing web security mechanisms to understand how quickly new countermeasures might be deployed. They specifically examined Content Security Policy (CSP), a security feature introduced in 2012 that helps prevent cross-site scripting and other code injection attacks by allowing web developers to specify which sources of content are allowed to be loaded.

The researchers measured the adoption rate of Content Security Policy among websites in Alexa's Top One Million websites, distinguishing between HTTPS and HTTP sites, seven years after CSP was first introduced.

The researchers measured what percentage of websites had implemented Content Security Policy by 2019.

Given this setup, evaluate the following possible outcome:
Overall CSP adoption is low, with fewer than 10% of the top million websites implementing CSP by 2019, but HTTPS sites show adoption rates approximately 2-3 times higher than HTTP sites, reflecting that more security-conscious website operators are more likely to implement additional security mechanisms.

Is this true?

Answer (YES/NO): NO